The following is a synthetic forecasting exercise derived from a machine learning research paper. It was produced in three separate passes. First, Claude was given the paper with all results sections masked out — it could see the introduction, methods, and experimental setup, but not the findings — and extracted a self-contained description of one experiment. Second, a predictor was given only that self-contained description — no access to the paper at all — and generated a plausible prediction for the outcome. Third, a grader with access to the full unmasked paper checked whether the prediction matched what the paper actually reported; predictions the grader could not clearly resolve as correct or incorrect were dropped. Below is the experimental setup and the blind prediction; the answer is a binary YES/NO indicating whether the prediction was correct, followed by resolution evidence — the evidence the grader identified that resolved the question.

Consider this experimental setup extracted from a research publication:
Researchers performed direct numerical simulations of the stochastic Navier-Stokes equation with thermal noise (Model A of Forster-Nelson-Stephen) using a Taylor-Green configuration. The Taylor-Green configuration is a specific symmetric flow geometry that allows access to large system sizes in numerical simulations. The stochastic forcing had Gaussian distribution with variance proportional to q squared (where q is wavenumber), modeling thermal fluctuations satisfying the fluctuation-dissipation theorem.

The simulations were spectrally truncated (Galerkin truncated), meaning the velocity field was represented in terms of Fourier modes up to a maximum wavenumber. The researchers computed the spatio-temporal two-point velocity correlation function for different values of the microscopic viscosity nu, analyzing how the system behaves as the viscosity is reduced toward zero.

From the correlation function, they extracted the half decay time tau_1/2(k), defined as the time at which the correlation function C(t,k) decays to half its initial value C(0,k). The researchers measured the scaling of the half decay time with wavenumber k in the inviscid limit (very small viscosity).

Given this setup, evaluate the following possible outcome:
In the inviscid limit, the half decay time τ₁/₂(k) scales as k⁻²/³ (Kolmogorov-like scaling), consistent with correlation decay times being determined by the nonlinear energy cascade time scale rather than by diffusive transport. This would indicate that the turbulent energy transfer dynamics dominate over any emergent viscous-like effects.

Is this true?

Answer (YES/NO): NO